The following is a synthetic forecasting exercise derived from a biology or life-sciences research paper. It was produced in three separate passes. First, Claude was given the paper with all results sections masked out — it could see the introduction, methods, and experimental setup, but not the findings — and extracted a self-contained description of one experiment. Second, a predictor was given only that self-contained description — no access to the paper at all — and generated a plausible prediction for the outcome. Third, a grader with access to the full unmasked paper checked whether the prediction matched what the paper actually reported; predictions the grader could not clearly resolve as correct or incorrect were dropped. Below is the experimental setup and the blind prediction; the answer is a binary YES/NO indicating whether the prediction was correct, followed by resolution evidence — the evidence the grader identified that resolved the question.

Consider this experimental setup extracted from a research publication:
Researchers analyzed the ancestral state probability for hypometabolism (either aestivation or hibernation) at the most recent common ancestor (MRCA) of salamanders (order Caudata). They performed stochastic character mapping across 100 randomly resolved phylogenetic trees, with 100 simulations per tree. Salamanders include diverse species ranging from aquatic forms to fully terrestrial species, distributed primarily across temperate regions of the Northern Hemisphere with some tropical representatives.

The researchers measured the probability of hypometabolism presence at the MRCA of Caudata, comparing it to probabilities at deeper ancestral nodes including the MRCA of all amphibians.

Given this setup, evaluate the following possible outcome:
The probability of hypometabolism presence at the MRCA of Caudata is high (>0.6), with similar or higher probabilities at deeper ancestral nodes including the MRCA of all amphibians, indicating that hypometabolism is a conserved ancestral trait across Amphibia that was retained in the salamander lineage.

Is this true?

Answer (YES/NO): NO